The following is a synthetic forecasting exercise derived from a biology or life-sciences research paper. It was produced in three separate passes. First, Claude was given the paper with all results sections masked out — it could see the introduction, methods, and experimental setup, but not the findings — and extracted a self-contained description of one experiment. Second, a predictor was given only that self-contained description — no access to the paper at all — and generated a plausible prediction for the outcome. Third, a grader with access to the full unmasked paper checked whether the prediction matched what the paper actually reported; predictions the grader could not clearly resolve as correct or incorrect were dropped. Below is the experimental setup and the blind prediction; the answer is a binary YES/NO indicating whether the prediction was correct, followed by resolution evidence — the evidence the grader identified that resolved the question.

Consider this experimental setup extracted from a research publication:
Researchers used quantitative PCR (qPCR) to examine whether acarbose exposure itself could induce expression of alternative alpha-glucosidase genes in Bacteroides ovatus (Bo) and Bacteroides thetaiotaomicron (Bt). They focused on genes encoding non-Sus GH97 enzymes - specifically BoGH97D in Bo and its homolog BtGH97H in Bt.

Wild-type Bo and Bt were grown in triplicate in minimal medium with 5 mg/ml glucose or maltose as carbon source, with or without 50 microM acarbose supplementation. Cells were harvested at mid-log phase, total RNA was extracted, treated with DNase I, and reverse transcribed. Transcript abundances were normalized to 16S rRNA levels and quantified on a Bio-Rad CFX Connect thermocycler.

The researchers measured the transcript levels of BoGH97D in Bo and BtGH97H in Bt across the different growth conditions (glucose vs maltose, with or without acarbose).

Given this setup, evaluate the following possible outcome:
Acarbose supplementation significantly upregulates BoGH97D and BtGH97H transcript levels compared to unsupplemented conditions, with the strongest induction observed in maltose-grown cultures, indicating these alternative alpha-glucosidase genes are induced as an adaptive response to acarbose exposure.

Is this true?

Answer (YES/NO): NO